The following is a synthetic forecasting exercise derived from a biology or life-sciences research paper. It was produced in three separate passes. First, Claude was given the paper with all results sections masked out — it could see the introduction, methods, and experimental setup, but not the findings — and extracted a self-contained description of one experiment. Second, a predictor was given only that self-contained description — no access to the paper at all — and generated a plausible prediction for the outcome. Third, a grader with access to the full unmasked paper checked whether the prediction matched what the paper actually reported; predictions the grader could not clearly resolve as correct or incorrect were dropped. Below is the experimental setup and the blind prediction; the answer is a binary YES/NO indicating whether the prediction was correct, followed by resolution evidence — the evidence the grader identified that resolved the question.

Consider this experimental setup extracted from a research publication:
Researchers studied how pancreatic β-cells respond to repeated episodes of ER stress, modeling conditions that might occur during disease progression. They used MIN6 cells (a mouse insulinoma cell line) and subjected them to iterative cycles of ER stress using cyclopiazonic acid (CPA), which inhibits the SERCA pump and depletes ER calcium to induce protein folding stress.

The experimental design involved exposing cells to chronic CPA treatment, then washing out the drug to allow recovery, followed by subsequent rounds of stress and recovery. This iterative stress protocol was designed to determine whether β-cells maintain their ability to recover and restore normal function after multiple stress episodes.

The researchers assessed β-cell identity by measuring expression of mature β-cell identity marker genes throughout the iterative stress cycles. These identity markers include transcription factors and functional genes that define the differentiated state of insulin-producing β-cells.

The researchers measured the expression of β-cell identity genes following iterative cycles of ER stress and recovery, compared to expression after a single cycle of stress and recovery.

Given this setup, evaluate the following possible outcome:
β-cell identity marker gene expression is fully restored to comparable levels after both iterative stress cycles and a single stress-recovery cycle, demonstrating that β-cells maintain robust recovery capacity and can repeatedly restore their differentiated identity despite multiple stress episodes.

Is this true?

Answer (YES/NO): NO